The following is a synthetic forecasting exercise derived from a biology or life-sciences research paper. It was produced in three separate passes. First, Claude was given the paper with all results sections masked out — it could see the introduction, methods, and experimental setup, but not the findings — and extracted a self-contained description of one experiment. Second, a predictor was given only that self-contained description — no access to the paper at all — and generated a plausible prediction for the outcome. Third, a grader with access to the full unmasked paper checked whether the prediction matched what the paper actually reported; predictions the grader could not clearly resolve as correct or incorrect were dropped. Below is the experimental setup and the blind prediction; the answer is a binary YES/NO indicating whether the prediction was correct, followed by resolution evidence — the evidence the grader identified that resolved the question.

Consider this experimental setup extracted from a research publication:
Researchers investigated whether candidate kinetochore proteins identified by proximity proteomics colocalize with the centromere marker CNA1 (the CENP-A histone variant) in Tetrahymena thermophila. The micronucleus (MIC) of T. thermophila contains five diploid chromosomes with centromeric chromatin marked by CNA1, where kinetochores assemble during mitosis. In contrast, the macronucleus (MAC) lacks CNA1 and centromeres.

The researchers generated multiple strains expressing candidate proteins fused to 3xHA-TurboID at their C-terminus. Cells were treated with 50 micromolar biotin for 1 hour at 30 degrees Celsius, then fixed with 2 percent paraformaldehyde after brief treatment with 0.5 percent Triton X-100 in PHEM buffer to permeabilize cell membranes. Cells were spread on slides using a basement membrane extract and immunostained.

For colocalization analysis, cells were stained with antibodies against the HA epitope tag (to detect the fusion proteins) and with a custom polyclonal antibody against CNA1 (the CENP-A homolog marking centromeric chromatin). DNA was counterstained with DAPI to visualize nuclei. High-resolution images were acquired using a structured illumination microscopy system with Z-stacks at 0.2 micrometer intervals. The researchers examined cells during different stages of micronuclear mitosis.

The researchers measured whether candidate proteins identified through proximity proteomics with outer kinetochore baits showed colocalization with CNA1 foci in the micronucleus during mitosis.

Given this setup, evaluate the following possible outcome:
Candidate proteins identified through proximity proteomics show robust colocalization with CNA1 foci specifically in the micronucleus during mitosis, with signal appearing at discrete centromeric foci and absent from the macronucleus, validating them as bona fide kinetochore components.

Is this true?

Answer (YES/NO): NO